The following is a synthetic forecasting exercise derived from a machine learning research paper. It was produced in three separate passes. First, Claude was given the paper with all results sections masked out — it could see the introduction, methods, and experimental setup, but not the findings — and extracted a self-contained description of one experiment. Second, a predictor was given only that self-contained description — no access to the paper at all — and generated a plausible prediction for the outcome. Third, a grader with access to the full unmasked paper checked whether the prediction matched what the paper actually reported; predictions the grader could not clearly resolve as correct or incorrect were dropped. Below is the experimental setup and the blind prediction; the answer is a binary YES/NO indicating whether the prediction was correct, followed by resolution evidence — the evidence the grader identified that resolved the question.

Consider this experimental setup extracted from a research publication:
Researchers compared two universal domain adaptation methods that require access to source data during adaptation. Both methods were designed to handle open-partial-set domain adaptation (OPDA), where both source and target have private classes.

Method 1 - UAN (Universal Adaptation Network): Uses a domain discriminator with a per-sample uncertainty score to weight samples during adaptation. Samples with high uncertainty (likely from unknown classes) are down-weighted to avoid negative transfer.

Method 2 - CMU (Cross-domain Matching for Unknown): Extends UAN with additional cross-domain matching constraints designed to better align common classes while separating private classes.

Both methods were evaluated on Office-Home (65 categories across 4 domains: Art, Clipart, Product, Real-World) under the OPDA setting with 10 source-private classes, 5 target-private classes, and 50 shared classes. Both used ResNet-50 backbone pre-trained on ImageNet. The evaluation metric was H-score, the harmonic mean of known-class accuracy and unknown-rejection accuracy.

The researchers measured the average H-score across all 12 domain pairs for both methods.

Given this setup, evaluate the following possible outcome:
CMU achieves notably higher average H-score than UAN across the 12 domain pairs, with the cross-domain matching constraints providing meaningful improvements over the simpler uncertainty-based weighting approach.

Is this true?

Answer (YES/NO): YES